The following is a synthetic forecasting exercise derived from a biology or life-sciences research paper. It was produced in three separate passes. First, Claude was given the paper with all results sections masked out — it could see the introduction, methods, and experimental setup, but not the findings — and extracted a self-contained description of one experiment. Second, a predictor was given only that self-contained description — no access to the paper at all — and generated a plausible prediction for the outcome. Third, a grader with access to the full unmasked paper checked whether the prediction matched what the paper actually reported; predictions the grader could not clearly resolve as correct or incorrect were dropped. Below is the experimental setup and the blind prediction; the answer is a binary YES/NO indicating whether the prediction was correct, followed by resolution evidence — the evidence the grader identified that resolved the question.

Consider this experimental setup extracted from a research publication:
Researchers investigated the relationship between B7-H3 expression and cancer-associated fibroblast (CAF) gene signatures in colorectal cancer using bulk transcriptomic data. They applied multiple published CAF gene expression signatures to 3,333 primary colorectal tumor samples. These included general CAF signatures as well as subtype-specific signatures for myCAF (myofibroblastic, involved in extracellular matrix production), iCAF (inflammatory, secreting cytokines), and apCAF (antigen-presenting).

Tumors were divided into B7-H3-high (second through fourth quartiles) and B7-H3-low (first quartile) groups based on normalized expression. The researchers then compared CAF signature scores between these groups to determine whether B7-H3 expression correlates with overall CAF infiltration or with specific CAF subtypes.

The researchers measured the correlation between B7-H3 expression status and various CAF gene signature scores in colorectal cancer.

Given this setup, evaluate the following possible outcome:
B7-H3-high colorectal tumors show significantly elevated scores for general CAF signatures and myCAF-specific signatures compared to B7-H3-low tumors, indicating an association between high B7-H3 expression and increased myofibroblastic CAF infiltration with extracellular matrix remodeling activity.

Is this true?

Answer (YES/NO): YES